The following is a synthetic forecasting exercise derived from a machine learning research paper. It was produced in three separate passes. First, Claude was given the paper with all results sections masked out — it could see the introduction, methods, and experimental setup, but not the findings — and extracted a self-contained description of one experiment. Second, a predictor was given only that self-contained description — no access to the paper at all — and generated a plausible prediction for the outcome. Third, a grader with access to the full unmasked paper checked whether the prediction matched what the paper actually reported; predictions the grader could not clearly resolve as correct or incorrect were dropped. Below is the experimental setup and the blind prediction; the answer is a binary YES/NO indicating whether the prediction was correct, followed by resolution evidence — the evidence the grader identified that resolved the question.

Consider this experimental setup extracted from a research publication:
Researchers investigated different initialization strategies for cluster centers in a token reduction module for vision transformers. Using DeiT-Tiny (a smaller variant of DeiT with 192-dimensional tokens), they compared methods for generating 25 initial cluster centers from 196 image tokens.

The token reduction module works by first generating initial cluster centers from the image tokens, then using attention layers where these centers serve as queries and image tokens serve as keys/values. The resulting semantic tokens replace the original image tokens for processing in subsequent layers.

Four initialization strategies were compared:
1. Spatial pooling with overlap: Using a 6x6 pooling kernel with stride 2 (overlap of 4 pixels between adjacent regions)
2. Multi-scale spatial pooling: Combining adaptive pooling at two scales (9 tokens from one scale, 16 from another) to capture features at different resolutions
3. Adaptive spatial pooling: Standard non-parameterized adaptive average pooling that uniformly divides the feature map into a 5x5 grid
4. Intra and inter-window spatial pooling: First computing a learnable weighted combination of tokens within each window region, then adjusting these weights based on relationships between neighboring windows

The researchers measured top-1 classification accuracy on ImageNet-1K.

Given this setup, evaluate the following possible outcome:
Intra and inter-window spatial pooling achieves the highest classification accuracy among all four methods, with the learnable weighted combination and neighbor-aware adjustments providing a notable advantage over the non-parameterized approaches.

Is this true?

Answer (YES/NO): NO